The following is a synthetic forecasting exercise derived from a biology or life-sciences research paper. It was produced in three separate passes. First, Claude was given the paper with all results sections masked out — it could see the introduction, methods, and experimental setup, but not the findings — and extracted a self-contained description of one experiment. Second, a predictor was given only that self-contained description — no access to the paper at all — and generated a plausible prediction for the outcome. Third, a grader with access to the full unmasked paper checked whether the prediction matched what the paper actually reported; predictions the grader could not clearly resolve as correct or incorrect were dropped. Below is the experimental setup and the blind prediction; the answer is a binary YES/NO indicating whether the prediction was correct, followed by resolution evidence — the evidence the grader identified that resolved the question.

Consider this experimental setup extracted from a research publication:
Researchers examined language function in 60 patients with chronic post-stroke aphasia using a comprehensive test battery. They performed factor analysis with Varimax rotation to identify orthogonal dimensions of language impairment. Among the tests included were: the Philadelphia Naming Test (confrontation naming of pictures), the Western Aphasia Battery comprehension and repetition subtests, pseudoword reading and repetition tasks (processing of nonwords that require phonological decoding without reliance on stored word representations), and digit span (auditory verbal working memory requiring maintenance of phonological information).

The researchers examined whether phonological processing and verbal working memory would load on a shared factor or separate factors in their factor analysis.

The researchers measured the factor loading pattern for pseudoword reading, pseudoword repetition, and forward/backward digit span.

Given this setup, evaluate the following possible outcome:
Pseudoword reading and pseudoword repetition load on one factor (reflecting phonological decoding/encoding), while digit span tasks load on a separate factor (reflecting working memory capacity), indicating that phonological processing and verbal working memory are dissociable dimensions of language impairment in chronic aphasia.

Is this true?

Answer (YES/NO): NO